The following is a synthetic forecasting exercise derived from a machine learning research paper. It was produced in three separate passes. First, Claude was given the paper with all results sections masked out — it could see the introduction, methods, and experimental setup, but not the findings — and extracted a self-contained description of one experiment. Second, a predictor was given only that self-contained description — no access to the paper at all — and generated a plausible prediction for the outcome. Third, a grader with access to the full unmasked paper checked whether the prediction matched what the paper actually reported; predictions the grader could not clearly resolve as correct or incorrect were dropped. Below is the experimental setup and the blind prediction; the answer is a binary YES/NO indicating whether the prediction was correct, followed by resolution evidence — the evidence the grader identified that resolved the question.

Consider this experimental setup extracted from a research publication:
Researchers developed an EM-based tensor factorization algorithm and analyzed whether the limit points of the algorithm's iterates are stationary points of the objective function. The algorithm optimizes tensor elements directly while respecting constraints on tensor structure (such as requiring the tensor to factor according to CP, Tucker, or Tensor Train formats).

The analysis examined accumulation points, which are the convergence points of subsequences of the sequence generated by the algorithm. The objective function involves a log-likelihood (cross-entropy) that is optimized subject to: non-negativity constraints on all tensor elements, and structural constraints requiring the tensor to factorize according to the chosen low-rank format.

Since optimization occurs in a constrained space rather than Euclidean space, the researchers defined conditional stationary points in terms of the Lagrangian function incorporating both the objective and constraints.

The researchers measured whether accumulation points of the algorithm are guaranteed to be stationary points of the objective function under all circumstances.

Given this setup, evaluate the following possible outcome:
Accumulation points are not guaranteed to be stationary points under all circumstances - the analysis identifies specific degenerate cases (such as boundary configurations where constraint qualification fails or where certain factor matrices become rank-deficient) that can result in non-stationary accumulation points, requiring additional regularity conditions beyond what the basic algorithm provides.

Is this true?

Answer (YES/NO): NO